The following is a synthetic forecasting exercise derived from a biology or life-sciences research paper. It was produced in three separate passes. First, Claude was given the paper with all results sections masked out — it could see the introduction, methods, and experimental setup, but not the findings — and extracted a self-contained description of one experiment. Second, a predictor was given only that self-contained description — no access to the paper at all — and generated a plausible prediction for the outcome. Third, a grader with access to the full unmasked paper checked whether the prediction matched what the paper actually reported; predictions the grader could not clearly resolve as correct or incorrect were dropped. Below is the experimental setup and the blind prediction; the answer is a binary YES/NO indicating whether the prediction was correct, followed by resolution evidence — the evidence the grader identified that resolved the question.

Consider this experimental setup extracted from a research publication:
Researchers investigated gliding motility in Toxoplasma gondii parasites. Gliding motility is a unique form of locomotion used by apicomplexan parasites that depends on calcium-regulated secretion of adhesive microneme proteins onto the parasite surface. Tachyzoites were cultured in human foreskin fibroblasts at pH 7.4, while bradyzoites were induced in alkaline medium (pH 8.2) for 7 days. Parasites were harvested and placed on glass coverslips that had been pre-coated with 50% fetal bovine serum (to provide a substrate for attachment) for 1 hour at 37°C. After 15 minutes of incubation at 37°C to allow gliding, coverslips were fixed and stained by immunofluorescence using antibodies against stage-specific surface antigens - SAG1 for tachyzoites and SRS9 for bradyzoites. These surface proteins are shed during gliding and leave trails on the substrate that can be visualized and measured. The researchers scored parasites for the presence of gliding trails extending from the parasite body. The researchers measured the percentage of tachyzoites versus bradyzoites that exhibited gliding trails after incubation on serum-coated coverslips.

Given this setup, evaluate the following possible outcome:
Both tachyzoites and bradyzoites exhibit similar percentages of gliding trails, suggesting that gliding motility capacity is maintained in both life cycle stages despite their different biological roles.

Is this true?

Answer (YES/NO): NO